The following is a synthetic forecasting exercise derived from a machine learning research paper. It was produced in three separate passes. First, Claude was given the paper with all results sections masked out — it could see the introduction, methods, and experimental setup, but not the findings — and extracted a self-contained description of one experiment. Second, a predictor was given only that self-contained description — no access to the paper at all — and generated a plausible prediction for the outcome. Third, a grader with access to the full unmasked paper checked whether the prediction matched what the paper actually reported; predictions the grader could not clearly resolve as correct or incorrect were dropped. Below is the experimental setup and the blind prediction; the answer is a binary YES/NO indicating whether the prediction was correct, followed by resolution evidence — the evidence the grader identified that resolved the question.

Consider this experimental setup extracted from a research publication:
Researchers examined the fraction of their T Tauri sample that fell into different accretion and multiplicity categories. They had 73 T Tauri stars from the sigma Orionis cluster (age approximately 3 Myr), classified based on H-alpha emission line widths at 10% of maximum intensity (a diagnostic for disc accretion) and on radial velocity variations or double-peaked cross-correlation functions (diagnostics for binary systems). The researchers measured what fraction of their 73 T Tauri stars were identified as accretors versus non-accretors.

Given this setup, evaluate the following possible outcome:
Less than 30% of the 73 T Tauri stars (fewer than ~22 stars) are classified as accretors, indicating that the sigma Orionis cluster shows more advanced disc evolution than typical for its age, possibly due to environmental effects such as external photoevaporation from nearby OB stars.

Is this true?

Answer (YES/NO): NO